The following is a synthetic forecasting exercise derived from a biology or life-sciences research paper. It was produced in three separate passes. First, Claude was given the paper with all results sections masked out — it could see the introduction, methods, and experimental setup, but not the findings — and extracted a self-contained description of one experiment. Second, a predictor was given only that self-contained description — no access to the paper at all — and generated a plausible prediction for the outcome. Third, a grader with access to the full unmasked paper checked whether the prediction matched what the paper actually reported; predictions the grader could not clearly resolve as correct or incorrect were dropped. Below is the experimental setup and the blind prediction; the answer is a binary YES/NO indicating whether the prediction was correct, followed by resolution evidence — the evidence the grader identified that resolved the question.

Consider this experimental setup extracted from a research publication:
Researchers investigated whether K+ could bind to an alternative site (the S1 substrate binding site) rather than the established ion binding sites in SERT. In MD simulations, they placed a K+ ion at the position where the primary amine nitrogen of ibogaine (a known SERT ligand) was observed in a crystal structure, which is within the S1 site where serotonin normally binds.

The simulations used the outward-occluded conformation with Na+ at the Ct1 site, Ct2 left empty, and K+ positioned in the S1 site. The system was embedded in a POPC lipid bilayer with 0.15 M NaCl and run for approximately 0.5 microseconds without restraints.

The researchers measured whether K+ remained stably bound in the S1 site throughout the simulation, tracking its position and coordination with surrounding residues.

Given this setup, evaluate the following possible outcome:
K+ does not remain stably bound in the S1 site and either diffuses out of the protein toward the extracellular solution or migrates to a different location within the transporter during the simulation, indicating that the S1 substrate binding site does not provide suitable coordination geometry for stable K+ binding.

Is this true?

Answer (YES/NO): YES